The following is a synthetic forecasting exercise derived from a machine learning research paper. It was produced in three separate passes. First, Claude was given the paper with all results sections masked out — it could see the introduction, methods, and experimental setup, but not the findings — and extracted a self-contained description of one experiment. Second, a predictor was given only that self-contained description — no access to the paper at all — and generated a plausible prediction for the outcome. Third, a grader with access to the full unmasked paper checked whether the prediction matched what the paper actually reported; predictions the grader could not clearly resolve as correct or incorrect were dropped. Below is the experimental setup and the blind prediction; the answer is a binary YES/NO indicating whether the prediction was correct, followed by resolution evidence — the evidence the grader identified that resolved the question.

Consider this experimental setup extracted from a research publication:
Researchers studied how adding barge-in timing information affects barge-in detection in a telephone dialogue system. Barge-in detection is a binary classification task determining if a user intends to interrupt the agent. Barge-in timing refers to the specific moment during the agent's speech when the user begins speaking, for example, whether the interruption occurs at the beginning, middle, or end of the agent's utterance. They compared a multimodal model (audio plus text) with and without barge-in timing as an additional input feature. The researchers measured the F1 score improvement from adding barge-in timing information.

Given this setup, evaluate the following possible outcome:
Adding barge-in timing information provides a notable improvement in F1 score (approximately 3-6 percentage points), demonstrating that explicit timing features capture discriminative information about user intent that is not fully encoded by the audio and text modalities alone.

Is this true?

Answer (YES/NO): NO